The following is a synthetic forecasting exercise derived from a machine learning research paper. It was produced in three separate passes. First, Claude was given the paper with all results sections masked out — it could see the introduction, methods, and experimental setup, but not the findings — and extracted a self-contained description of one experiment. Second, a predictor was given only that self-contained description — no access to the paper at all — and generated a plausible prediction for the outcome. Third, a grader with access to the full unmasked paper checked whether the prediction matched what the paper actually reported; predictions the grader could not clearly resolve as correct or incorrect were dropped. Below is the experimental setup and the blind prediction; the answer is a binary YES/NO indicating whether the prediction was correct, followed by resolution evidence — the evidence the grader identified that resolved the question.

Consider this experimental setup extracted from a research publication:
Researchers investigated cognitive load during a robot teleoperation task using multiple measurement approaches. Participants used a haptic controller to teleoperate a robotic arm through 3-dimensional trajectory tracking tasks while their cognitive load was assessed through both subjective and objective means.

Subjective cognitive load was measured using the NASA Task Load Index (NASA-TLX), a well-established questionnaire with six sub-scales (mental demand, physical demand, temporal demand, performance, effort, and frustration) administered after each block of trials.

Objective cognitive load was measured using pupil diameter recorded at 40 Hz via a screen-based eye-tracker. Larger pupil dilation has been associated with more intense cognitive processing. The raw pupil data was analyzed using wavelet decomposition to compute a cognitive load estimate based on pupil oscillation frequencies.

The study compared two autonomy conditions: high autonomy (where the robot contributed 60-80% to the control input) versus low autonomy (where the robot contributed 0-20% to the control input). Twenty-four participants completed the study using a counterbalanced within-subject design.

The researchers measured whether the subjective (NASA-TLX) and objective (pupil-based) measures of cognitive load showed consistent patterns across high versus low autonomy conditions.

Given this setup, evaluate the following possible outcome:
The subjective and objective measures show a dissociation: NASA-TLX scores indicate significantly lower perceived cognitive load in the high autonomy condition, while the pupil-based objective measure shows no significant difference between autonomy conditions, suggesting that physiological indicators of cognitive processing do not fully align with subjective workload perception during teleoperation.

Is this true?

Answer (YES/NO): YES